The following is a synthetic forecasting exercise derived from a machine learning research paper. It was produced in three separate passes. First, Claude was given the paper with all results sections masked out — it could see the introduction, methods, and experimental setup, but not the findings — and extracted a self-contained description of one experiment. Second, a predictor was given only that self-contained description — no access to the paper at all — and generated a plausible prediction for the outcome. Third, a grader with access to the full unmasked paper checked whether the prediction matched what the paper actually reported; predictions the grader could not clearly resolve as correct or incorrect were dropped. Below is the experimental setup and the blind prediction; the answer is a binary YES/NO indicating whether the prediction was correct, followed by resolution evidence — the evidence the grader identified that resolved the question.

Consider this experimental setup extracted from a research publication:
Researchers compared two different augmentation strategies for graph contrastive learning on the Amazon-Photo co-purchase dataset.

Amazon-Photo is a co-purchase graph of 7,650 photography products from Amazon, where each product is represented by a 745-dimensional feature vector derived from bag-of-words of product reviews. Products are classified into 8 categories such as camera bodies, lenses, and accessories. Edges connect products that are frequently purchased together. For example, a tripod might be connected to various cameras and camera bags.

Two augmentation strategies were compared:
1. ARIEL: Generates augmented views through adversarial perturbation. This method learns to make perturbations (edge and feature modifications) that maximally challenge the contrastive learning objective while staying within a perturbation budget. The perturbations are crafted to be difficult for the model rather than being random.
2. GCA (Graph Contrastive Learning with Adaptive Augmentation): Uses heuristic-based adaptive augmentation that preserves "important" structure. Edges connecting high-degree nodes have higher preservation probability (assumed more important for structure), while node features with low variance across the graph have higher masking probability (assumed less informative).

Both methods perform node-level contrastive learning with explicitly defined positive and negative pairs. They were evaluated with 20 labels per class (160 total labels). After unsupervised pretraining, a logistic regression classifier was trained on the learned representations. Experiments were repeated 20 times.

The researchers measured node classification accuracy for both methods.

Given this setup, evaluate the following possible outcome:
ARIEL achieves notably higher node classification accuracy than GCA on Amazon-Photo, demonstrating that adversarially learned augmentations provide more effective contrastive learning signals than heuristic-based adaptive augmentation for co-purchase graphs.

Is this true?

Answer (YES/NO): YES